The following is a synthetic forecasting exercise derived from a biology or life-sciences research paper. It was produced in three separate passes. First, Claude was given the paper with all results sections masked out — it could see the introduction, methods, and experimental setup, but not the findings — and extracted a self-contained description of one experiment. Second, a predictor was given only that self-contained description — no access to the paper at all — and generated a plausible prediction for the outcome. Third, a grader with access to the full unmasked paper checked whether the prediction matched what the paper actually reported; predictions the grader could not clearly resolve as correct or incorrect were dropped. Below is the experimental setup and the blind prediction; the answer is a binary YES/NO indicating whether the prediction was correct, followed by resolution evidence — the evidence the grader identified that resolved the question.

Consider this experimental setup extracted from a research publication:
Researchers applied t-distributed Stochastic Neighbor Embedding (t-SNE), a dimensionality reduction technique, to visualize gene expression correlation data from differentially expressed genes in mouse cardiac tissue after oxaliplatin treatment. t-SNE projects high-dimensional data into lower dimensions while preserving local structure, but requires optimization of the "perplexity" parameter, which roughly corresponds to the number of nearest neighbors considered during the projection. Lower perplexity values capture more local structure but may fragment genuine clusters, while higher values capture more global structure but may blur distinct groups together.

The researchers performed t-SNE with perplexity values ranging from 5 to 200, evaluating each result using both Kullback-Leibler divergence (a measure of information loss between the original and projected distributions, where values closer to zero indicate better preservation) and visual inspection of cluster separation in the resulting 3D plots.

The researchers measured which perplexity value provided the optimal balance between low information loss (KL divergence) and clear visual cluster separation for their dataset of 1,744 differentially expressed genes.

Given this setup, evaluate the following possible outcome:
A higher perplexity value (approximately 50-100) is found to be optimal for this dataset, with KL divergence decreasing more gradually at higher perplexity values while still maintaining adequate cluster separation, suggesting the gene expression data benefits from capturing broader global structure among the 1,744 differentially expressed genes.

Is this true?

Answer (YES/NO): YES